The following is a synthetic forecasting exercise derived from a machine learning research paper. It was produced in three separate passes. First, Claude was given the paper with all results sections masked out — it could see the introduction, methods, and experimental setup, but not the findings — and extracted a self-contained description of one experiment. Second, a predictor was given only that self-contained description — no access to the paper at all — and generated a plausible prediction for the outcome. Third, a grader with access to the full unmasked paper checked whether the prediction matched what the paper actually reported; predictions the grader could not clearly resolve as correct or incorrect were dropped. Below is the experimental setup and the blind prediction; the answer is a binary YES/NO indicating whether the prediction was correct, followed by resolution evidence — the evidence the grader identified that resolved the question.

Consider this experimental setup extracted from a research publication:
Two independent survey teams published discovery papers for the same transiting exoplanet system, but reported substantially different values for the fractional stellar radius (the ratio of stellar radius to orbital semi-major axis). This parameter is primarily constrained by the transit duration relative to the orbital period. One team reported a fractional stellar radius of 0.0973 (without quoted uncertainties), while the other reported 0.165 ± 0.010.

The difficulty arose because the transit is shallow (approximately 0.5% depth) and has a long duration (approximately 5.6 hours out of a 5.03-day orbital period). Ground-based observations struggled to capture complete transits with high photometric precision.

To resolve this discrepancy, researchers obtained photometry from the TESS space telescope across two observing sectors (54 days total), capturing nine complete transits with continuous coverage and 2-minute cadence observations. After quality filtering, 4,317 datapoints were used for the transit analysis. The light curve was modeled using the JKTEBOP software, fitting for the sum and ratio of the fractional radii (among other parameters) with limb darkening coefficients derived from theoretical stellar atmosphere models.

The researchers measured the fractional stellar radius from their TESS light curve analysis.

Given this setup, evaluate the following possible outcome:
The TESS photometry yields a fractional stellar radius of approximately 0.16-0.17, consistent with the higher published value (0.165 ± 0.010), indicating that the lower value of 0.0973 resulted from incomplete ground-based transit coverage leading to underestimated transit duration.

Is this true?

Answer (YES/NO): NO